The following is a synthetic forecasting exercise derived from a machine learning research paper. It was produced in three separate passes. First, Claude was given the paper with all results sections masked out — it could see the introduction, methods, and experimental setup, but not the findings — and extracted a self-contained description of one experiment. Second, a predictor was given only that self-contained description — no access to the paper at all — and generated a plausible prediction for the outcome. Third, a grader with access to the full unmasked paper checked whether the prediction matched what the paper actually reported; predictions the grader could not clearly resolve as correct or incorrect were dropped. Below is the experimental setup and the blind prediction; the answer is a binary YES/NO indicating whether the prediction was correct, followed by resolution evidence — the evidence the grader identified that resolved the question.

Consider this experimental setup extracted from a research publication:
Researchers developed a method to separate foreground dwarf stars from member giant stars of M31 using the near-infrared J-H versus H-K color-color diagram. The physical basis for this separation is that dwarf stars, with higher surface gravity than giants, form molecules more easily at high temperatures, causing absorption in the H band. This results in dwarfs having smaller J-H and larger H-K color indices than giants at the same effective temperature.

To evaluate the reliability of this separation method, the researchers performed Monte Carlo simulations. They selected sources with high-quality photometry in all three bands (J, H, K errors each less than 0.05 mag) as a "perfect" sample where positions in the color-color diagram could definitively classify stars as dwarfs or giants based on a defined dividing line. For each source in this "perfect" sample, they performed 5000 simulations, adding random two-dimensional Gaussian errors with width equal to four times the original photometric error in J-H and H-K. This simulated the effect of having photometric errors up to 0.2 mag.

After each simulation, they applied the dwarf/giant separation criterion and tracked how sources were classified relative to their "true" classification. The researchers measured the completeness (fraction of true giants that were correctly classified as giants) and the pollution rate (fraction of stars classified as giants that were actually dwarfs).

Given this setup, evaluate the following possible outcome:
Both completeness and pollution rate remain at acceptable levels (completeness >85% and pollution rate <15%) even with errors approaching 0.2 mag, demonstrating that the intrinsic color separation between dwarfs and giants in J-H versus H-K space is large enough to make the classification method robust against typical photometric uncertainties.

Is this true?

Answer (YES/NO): YES